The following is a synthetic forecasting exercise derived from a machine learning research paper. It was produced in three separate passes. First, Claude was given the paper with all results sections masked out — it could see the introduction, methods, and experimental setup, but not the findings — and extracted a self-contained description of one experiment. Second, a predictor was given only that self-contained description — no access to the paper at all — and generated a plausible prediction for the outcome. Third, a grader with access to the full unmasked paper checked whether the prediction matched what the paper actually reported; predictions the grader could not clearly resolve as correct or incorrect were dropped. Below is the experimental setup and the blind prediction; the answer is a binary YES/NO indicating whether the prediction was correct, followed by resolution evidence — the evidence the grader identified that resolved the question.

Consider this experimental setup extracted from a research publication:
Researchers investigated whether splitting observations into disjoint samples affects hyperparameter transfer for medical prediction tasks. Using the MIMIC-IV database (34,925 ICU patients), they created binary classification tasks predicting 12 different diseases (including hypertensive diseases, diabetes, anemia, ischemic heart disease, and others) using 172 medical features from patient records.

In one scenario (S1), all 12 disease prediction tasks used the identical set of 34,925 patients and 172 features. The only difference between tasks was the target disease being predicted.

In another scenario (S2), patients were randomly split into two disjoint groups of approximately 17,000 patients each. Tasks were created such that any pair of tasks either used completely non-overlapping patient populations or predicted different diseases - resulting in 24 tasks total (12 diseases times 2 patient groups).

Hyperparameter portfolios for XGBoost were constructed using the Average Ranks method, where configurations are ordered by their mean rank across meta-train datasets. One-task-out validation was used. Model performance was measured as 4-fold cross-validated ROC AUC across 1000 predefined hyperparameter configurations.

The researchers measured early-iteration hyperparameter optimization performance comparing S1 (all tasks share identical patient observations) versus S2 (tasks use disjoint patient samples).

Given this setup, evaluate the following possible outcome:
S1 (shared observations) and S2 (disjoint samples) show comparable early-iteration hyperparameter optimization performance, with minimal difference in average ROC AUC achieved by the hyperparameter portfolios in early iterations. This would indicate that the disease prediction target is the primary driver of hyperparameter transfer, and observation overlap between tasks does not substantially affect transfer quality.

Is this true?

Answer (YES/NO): YES